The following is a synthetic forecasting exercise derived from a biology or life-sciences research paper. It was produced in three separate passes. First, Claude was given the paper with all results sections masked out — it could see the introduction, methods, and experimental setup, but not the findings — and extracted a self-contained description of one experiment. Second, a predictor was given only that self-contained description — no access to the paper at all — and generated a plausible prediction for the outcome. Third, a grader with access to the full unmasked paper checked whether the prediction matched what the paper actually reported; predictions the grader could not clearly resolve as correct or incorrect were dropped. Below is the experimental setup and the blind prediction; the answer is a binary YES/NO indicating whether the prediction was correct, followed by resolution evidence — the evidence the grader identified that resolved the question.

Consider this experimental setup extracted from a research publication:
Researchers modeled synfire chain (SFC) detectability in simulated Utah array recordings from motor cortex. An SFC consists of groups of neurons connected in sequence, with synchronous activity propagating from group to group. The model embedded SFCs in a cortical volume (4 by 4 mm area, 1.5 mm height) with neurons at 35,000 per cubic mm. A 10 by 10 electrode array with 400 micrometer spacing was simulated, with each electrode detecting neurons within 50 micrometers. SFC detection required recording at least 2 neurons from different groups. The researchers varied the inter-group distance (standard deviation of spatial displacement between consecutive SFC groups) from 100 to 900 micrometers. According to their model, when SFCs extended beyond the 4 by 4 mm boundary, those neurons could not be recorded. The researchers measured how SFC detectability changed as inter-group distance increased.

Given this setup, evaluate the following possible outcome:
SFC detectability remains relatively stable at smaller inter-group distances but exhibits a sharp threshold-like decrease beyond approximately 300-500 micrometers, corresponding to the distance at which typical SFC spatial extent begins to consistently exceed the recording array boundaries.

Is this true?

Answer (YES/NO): NO